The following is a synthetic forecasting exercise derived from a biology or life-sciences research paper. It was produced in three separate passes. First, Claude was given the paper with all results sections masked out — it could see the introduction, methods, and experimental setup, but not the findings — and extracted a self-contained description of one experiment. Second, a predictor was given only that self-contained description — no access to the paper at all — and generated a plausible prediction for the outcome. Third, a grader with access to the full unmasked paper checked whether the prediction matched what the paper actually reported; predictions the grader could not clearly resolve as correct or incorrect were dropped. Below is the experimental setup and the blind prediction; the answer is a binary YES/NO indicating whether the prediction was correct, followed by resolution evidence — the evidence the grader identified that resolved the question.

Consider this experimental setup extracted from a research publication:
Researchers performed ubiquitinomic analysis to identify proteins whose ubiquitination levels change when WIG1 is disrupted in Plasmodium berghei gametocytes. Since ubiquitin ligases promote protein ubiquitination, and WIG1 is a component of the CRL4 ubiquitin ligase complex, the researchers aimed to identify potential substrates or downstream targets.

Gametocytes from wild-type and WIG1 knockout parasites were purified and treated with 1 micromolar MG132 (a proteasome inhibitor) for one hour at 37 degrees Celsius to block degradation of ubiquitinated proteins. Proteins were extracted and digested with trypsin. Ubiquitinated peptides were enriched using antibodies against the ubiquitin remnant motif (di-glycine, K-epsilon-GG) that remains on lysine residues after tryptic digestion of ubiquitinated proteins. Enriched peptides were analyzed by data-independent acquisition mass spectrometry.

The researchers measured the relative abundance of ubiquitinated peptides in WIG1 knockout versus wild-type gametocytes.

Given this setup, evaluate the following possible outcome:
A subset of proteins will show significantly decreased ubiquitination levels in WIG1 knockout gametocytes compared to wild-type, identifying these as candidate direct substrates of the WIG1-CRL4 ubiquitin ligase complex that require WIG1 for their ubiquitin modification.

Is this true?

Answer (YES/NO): NO